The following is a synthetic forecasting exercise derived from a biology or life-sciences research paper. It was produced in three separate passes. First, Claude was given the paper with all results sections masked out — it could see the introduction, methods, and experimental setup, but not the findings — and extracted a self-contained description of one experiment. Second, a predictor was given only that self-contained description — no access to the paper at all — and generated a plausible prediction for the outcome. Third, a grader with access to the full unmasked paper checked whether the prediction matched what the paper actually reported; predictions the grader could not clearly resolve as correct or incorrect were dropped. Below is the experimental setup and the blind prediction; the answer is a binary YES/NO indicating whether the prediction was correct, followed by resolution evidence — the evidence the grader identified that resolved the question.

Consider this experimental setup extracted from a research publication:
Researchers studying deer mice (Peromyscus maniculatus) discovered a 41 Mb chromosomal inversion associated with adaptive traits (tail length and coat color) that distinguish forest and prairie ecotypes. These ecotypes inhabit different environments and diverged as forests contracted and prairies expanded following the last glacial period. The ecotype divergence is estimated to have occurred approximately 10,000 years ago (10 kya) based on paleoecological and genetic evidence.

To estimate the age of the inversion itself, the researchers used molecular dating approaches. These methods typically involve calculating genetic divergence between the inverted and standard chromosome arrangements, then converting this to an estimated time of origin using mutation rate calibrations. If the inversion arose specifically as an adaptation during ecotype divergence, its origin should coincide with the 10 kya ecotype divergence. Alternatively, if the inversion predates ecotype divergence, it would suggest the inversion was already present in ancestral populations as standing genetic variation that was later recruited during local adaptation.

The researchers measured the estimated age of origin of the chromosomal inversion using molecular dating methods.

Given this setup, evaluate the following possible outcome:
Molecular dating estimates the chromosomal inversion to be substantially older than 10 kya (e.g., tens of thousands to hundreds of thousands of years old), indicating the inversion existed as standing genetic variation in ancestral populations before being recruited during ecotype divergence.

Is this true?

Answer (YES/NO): YES